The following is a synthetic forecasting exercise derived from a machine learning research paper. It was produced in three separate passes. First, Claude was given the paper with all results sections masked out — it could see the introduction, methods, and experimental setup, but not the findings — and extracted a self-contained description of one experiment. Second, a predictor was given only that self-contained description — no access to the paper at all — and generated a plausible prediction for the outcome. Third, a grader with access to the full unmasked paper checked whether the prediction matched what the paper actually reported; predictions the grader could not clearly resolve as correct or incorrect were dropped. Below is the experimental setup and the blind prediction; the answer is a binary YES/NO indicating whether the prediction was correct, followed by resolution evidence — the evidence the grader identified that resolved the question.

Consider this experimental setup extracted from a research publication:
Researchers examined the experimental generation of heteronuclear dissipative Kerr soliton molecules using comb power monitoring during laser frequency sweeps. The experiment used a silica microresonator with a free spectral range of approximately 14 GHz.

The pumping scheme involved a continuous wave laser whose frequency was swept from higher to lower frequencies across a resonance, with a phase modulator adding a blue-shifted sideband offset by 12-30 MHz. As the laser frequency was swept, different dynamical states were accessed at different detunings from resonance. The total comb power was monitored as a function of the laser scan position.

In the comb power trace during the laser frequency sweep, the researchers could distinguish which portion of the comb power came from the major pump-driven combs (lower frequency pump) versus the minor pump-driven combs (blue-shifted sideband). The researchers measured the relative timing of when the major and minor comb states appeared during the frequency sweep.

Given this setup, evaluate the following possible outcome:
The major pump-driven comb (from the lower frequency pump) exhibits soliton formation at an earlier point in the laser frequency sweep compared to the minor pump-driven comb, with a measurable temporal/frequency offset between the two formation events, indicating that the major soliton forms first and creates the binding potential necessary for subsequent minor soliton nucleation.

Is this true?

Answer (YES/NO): YES